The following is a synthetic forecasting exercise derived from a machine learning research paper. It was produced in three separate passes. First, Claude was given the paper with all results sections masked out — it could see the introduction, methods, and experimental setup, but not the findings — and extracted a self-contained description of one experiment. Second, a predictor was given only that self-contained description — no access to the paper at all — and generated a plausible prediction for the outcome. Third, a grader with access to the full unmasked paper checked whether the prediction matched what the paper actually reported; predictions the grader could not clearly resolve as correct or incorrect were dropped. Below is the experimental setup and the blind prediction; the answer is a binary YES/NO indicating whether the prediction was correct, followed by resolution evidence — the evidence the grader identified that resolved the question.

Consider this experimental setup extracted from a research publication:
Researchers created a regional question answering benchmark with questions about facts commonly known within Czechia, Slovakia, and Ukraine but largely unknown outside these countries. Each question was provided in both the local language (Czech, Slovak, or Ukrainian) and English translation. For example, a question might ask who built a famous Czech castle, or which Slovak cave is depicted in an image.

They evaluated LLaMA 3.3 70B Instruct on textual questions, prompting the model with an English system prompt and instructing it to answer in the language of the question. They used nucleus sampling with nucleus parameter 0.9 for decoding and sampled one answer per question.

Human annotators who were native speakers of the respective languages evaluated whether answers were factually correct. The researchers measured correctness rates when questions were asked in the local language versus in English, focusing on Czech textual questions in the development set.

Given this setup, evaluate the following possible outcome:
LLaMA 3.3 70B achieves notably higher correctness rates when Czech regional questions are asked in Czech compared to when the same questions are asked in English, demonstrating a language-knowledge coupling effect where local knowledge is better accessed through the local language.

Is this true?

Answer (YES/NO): YES